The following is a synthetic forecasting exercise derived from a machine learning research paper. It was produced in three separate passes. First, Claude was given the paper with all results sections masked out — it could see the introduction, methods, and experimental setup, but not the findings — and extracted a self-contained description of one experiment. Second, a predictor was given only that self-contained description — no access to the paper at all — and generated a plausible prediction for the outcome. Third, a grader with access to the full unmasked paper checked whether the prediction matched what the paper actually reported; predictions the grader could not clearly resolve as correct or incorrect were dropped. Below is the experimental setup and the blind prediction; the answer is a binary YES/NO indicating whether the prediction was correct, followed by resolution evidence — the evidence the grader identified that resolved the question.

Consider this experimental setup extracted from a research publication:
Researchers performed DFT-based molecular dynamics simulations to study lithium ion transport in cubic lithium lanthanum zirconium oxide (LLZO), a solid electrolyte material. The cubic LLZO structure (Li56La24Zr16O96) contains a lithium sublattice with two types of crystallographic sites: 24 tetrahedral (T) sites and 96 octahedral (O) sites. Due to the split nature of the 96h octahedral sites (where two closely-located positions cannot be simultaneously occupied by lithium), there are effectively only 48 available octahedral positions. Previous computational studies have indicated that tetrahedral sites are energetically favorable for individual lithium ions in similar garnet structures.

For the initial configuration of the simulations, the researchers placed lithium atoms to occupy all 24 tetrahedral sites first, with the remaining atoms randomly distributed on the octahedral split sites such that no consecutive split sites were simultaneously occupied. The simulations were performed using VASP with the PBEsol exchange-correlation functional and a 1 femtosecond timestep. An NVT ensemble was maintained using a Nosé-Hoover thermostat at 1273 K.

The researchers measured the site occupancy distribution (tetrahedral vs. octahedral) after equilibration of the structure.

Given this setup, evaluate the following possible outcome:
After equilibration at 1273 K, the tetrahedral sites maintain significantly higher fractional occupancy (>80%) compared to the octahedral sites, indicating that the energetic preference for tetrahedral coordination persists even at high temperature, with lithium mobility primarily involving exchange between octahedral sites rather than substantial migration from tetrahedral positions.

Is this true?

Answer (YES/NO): NO